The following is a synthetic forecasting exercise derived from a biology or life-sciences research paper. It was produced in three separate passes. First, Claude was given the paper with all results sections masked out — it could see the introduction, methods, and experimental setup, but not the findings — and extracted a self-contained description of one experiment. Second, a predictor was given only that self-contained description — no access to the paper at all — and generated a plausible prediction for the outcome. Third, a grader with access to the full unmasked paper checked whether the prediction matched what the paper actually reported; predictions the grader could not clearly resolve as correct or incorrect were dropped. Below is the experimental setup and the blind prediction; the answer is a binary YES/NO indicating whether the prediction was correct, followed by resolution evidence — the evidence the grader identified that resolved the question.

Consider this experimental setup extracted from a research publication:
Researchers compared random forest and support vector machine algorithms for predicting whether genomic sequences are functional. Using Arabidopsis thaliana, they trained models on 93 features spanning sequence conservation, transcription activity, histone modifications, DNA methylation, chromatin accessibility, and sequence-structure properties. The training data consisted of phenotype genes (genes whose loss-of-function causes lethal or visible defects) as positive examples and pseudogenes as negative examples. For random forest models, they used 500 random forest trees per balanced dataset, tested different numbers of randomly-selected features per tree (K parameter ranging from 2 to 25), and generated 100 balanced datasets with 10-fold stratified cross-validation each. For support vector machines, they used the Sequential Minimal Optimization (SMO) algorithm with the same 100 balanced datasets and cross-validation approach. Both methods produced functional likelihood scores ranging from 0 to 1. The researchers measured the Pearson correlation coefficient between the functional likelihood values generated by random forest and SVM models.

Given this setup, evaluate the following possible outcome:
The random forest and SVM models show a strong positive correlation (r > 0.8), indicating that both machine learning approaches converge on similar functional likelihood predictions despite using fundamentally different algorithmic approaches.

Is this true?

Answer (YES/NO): YES